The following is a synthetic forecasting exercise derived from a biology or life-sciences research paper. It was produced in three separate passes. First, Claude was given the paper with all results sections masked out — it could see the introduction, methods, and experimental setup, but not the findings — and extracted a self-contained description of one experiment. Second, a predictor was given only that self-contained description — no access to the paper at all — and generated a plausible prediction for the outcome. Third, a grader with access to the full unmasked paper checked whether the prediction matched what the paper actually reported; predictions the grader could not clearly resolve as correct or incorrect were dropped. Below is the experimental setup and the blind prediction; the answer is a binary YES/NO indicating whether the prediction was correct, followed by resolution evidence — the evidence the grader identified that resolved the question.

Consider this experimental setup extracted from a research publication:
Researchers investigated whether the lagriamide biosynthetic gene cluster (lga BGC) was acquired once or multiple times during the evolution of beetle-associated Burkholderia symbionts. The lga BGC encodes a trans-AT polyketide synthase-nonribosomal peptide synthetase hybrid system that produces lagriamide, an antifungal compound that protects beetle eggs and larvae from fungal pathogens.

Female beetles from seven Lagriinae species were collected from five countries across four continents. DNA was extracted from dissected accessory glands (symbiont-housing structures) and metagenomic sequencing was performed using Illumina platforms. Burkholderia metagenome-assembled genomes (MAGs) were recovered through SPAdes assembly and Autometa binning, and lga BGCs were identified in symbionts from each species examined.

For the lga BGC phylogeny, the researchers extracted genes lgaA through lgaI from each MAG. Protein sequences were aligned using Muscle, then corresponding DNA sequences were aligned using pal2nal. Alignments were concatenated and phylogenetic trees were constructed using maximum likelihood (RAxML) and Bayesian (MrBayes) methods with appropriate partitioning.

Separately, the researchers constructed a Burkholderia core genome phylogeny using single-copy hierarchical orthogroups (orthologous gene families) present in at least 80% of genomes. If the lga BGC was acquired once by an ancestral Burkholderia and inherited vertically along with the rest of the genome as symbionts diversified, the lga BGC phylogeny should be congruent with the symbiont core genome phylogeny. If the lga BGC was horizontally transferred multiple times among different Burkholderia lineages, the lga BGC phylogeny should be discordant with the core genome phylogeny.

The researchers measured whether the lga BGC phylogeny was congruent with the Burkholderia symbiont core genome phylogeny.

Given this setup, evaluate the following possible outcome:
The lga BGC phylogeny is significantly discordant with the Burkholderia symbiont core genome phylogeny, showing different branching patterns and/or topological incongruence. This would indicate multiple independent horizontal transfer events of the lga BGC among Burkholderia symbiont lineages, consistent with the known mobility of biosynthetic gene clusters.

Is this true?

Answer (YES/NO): NO